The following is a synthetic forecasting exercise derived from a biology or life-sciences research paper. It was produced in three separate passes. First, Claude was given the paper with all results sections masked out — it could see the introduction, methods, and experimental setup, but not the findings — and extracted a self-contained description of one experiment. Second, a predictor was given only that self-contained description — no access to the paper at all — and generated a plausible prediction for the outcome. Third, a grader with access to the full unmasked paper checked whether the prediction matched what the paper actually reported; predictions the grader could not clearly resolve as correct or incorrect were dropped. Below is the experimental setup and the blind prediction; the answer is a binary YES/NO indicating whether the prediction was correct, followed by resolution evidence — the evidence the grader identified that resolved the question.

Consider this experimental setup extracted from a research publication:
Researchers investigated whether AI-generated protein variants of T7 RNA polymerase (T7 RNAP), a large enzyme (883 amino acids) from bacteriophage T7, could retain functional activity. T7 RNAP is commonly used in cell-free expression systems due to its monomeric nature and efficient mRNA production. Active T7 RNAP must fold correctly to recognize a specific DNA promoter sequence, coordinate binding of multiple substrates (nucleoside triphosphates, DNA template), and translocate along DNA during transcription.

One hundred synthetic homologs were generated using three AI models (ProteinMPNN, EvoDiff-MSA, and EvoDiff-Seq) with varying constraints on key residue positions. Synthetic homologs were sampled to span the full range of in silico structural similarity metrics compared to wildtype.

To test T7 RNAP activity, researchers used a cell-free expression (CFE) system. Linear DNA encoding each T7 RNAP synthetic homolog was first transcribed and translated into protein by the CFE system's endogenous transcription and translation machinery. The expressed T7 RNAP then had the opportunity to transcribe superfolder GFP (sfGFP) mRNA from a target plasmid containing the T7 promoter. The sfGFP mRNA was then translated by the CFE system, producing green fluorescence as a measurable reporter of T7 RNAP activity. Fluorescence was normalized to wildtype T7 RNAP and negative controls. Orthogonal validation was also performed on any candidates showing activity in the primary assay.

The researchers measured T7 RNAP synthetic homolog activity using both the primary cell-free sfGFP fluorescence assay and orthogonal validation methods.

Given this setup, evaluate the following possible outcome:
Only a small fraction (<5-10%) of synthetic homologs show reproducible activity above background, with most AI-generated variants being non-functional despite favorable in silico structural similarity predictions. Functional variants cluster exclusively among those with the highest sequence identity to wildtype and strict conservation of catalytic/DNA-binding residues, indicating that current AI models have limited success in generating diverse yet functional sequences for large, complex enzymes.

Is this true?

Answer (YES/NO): NO